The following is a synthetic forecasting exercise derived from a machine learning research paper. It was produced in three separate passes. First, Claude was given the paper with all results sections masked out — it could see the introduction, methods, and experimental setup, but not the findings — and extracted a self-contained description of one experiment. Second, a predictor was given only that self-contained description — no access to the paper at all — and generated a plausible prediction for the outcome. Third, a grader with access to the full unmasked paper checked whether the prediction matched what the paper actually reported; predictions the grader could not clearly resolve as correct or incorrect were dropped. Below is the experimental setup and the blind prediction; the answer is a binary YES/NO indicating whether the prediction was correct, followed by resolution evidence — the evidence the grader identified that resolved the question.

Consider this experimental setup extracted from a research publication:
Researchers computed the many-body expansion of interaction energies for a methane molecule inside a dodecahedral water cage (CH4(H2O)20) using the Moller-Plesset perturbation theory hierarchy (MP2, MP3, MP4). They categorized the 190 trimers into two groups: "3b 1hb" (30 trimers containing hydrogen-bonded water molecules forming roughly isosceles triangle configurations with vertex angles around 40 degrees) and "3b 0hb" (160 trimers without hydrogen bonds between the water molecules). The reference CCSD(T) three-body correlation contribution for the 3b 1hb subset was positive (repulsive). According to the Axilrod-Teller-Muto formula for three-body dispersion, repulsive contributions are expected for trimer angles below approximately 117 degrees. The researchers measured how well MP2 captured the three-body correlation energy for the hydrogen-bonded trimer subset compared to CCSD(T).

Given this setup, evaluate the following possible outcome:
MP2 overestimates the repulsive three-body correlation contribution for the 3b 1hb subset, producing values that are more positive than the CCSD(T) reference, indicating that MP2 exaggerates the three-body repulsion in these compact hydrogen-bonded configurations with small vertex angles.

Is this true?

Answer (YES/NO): NO